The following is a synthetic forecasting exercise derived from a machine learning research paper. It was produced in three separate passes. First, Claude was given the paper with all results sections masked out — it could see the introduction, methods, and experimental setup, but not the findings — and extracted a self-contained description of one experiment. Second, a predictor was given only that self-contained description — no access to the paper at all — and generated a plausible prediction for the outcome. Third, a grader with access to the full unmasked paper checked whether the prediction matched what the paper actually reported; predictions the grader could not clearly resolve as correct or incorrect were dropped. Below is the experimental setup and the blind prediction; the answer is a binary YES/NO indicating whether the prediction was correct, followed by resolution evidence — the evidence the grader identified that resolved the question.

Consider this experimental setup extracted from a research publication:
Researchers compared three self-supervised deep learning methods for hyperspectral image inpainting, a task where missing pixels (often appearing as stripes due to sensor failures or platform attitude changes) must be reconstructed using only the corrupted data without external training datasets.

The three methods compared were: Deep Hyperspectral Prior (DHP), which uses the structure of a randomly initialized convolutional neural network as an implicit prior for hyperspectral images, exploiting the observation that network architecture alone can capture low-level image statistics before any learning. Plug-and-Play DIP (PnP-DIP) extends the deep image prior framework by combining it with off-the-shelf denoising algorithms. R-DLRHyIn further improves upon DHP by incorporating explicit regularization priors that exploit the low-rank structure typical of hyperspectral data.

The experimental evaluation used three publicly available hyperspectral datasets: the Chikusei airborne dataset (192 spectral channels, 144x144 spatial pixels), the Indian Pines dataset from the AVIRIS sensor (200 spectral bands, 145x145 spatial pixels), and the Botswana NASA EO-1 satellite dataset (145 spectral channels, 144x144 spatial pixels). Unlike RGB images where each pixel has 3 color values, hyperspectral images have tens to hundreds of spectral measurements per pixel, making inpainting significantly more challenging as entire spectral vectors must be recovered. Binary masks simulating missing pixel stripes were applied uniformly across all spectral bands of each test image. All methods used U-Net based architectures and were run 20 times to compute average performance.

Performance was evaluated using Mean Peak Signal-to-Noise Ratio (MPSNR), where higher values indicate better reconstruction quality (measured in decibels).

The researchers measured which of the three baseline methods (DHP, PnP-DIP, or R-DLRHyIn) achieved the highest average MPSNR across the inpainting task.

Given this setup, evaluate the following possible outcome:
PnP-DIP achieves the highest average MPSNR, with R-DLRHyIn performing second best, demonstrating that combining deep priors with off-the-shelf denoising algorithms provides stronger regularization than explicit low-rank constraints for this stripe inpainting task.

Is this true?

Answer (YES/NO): NO